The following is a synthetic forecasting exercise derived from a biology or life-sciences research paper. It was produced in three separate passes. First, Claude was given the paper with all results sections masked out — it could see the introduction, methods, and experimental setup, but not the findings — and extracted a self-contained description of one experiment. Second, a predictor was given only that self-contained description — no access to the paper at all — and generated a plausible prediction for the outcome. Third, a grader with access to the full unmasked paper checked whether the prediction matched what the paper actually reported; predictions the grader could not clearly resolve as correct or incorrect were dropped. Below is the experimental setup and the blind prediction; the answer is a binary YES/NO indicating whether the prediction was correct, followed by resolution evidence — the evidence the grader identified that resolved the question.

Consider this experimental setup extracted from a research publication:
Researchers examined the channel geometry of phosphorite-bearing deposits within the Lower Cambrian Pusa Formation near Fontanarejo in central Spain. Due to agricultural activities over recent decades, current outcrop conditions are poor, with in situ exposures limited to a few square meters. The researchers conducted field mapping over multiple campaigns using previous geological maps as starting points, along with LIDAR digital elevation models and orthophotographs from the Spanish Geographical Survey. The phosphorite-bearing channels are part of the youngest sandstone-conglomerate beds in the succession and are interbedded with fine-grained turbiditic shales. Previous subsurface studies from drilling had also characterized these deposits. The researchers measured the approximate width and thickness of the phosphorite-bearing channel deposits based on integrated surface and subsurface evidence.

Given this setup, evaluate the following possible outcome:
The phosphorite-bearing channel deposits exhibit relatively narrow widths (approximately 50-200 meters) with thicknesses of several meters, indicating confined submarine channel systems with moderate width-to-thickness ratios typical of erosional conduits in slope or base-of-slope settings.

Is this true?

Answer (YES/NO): NO